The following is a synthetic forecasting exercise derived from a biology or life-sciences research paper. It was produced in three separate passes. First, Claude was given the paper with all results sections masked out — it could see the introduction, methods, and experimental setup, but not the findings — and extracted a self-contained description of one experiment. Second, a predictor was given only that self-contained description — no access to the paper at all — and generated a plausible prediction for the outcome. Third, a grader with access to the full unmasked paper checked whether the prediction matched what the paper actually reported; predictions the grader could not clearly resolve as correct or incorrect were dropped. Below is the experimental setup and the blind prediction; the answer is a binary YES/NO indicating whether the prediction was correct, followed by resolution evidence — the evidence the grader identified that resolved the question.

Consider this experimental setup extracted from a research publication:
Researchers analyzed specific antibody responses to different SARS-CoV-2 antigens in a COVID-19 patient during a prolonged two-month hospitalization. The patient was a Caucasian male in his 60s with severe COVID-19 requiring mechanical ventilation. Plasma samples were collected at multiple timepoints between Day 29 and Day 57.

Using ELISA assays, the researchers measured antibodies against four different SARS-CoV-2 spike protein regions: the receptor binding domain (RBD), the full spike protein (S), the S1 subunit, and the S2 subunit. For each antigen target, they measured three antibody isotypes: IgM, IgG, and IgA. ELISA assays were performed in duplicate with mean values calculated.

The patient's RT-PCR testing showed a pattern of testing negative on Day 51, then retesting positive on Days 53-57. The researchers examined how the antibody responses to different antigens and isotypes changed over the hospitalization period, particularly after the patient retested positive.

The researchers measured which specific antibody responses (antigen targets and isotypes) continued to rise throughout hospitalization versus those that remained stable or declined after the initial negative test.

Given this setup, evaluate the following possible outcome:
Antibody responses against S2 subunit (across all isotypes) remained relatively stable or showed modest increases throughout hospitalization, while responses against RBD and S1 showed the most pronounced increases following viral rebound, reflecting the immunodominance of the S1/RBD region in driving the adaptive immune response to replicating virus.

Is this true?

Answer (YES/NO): NO